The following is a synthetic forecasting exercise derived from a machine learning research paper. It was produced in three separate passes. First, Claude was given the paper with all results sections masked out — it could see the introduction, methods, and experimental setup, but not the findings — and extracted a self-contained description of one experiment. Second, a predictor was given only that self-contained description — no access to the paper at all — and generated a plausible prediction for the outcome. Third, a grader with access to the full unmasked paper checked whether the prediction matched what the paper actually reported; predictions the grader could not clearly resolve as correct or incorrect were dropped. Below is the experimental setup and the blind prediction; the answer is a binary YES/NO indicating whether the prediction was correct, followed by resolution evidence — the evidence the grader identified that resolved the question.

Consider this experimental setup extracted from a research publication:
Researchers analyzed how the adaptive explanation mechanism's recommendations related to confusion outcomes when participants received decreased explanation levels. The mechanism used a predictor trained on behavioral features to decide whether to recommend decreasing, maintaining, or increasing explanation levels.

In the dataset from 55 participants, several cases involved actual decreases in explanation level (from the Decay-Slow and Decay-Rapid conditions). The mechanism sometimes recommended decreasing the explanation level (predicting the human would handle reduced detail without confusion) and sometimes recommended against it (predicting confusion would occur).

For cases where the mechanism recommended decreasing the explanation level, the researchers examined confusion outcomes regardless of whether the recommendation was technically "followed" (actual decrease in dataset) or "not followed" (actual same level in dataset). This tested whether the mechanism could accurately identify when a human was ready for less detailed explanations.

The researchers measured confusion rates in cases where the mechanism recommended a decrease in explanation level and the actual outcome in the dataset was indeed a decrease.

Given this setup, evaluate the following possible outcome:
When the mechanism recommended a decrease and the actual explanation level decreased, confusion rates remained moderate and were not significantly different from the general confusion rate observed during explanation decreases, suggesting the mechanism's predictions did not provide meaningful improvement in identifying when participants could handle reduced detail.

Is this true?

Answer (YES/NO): NO